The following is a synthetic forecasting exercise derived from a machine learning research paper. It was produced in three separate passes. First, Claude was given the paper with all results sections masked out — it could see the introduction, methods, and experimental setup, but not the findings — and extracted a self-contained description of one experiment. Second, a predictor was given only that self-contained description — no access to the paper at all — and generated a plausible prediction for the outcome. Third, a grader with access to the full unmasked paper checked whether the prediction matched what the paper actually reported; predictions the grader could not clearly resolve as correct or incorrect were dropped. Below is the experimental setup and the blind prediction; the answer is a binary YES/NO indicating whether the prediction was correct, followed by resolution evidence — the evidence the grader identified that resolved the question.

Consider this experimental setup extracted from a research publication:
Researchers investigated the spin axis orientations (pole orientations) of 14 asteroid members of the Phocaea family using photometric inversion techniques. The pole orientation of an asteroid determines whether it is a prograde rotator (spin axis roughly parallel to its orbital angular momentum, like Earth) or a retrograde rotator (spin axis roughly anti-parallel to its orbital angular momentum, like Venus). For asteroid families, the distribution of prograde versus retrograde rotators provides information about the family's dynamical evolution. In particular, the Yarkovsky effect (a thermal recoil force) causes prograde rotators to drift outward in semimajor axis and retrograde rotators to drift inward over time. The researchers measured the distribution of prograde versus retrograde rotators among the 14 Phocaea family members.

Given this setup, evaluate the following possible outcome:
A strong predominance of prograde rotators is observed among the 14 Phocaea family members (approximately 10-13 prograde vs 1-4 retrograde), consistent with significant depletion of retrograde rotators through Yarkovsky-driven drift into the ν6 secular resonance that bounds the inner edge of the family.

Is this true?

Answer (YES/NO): NO